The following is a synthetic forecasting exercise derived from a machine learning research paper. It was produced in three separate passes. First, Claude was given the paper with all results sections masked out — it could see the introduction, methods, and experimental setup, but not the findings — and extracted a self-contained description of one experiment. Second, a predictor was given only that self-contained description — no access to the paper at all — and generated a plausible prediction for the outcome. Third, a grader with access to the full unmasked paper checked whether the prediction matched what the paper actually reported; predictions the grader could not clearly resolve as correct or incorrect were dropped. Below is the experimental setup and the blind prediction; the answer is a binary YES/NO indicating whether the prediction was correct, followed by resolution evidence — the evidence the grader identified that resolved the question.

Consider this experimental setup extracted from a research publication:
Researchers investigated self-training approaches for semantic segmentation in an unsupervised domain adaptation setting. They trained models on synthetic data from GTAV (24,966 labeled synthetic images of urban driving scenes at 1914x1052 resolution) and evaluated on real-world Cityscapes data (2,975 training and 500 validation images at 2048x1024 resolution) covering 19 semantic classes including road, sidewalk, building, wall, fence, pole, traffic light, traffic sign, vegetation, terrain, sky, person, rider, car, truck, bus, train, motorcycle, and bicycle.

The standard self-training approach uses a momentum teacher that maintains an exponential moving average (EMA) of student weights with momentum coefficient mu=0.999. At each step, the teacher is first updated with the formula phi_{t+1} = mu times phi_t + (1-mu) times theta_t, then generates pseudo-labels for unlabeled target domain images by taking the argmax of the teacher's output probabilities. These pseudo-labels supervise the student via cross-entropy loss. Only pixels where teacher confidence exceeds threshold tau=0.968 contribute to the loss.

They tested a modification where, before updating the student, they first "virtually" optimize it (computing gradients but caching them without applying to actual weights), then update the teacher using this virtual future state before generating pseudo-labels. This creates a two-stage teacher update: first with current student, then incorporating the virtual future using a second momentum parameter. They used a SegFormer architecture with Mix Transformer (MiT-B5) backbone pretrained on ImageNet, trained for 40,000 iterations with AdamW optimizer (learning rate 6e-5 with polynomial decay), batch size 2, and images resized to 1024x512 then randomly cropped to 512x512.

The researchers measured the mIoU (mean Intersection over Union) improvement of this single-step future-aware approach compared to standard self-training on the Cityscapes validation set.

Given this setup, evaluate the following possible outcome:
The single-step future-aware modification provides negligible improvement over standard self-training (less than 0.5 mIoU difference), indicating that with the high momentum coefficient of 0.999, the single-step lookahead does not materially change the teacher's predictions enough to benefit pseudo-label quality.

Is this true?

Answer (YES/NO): NO